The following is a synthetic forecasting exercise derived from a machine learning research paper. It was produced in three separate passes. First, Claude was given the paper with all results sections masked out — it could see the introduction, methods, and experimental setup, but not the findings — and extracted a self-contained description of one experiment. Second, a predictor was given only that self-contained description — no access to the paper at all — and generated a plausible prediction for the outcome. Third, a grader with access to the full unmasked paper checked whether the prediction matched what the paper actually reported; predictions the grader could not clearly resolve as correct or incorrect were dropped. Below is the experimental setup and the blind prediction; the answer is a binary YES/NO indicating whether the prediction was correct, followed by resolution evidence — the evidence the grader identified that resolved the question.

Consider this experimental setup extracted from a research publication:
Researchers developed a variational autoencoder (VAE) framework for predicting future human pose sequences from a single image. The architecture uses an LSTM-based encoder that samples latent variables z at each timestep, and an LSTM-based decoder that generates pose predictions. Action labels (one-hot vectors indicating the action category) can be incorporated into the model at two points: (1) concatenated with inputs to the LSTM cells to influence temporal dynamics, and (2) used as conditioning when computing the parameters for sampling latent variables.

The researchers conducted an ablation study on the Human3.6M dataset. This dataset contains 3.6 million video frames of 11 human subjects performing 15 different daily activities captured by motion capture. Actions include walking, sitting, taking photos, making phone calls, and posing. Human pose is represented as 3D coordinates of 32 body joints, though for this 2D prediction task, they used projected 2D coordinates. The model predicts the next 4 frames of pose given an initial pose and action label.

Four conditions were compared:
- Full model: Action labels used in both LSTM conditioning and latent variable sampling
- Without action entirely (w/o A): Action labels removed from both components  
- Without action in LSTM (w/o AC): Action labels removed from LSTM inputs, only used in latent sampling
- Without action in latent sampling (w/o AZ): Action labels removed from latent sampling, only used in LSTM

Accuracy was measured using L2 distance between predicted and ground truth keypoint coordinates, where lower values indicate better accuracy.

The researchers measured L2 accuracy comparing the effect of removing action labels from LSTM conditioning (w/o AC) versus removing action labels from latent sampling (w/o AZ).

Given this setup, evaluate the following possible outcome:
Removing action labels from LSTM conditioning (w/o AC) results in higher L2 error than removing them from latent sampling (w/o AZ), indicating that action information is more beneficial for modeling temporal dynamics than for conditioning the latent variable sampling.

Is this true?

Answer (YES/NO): YES